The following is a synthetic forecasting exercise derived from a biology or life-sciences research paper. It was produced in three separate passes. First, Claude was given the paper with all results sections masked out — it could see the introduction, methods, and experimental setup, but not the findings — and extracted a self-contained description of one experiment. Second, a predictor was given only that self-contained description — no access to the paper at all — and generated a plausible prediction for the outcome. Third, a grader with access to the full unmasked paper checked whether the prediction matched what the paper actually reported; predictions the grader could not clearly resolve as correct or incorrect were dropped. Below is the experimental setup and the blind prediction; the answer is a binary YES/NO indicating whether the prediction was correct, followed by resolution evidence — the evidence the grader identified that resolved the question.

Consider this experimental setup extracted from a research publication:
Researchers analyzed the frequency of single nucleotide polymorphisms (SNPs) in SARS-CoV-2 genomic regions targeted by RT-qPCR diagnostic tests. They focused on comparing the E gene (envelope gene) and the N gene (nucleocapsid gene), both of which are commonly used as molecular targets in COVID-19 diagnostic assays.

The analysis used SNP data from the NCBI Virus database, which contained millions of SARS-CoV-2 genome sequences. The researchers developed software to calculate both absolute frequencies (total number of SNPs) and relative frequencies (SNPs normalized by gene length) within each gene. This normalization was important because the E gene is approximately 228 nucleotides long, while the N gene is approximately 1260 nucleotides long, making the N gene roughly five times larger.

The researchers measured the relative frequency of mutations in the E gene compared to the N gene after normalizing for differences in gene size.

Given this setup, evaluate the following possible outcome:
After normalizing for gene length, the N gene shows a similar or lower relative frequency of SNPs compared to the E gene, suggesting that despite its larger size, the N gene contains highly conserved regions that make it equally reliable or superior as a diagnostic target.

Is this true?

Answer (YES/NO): NO